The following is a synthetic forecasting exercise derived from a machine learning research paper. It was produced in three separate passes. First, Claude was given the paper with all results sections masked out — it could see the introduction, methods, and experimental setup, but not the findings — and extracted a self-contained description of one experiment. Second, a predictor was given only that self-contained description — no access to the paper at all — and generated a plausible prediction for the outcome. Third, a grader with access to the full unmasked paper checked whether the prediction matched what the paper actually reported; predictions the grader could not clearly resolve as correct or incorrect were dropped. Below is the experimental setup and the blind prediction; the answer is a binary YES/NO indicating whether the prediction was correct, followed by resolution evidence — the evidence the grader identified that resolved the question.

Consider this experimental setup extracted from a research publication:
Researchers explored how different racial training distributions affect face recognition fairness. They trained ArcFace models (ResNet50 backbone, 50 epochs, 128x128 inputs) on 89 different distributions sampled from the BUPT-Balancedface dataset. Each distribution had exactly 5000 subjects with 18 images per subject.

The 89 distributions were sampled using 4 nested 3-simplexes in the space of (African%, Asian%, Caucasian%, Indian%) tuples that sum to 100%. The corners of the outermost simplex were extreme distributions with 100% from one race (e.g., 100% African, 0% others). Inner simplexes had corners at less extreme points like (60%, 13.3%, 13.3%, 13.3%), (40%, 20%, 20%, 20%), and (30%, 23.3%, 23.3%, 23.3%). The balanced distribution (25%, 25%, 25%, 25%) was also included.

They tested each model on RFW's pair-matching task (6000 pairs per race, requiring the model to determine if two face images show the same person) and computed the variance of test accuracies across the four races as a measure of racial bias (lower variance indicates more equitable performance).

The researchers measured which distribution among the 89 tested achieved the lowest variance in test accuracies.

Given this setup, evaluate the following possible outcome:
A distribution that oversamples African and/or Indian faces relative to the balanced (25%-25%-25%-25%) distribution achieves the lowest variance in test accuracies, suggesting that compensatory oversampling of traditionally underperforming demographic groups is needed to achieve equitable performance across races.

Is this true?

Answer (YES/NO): NO